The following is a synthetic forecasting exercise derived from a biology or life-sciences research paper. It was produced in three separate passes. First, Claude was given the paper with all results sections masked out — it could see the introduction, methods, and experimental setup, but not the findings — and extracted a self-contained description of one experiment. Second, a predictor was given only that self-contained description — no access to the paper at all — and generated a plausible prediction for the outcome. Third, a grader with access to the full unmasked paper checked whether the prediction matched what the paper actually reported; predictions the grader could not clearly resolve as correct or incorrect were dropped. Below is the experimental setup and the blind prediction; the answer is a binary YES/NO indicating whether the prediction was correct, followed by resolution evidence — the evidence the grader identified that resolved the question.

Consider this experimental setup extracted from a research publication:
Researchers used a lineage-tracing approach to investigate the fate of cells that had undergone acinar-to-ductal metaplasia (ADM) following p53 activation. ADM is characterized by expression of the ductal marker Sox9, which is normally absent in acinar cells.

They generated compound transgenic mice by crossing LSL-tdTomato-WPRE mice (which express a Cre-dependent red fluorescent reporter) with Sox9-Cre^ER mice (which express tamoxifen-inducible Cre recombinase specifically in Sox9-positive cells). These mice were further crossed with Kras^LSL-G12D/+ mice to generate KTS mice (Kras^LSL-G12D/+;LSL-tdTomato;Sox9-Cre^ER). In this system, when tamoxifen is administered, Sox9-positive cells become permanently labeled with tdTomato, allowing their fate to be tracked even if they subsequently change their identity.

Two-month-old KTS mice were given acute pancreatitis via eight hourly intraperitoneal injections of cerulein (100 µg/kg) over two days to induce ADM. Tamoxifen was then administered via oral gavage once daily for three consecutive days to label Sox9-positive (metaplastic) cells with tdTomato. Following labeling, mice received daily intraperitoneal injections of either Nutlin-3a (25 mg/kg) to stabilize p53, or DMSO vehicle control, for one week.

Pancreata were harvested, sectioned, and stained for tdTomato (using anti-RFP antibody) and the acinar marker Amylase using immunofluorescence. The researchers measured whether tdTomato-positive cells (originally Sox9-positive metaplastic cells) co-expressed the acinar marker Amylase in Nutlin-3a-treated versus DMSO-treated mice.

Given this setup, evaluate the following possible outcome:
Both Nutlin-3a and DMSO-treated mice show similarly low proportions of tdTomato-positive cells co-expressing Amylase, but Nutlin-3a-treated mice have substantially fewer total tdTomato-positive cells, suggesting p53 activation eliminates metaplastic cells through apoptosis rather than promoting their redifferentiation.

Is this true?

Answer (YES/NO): NO